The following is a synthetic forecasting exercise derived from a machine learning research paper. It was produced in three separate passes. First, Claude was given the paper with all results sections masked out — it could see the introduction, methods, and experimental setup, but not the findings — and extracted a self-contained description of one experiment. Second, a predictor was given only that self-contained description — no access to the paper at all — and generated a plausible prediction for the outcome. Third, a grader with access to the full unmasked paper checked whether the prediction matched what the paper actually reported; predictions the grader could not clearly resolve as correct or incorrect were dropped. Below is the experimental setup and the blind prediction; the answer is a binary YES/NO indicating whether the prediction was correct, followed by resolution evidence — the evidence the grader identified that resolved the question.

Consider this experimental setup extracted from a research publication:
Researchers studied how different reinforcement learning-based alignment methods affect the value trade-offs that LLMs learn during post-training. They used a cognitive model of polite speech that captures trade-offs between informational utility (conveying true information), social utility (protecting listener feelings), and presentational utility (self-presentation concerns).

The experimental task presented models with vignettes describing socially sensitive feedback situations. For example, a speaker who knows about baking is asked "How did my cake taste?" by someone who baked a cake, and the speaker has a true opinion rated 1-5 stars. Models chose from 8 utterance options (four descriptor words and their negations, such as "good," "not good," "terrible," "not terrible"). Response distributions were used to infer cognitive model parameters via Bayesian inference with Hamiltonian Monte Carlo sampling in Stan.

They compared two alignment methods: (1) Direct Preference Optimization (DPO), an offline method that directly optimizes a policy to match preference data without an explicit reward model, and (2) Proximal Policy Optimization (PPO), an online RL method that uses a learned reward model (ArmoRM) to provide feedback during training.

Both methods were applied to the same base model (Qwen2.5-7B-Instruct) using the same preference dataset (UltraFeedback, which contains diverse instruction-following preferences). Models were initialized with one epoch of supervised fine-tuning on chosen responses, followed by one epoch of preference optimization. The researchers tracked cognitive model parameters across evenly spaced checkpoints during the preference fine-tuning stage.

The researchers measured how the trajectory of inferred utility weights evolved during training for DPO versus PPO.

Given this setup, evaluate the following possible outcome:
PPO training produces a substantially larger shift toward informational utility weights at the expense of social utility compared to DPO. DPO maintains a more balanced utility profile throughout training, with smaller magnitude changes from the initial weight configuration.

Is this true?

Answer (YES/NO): NO